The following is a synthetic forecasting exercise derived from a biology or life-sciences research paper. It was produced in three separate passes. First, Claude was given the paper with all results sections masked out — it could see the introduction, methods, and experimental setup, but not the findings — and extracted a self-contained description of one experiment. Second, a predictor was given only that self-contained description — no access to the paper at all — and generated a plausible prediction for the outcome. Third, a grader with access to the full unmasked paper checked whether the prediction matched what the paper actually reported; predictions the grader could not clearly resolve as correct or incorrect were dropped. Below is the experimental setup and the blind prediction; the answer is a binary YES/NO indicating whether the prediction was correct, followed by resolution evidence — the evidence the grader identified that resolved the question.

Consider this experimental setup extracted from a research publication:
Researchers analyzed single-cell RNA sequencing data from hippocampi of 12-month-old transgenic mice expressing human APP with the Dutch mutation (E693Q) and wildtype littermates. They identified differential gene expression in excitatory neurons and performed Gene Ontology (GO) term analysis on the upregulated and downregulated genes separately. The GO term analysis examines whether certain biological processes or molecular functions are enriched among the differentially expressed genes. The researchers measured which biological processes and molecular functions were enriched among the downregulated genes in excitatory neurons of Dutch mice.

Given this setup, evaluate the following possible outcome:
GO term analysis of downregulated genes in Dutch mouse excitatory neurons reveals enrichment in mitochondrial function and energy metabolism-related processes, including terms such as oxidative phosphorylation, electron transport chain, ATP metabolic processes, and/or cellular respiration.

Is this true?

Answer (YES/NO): YES